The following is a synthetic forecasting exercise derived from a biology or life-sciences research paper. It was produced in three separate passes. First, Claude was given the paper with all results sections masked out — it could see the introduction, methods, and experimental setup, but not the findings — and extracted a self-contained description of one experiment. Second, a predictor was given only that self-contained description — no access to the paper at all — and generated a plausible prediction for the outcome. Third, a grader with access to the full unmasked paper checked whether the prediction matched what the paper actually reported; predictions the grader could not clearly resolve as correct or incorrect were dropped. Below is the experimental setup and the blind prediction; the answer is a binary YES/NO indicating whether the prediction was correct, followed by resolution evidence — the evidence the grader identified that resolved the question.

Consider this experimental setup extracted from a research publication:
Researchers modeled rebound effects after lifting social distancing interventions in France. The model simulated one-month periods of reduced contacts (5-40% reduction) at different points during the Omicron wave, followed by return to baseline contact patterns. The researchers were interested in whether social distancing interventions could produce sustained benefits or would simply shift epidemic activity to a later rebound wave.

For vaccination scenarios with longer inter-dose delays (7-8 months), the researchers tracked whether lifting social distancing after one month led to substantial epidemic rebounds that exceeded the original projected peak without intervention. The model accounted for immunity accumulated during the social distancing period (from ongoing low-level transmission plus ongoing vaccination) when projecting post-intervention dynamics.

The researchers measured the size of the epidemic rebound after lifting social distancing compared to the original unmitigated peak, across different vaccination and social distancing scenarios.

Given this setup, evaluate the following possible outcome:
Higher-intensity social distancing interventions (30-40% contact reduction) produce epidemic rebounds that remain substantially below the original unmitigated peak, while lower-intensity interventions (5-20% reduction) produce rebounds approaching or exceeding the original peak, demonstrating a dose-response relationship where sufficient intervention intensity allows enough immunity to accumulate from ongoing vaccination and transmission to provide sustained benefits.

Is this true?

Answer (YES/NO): NO